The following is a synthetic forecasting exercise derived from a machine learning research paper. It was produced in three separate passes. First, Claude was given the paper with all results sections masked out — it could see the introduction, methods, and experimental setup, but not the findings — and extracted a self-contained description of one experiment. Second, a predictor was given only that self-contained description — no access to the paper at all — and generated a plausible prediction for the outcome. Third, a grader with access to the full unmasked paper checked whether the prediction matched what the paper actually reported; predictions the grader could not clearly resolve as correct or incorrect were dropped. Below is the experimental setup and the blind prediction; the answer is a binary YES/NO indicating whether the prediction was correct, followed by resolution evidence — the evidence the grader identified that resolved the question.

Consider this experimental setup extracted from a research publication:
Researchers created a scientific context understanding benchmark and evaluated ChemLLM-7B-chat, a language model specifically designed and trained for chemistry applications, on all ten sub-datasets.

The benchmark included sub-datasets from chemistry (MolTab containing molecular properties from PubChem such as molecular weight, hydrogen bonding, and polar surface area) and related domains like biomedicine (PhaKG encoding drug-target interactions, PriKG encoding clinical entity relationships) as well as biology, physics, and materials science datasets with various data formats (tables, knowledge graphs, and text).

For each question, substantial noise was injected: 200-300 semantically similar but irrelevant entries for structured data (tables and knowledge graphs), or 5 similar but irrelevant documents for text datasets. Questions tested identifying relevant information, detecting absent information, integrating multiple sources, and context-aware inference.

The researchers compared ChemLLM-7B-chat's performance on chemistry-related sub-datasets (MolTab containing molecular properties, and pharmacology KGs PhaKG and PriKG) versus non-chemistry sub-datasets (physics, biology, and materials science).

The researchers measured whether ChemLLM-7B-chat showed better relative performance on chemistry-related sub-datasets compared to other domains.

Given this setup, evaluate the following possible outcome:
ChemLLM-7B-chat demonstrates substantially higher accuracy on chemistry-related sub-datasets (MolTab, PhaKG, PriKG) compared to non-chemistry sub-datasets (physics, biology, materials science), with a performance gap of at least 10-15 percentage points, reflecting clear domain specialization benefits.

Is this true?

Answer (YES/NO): NO